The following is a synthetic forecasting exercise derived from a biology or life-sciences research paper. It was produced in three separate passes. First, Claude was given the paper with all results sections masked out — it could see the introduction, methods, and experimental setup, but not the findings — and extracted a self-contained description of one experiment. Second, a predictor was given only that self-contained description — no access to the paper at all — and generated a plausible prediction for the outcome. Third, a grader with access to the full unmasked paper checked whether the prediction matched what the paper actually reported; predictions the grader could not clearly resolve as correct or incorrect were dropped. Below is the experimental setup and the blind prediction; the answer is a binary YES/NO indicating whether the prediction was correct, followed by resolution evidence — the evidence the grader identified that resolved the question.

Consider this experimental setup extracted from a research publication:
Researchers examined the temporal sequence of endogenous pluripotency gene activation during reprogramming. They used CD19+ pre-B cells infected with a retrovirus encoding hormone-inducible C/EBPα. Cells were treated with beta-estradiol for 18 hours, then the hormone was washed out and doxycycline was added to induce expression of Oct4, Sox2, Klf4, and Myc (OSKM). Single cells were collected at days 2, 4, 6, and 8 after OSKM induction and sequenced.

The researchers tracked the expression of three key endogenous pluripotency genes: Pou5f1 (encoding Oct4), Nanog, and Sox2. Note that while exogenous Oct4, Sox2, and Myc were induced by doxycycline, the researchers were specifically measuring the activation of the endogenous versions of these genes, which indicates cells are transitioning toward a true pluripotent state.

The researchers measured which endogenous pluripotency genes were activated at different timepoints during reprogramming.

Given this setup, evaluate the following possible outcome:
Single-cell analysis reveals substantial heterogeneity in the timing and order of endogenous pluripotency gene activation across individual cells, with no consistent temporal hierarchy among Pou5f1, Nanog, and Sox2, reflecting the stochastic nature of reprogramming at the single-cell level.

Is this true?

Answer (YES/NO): NO